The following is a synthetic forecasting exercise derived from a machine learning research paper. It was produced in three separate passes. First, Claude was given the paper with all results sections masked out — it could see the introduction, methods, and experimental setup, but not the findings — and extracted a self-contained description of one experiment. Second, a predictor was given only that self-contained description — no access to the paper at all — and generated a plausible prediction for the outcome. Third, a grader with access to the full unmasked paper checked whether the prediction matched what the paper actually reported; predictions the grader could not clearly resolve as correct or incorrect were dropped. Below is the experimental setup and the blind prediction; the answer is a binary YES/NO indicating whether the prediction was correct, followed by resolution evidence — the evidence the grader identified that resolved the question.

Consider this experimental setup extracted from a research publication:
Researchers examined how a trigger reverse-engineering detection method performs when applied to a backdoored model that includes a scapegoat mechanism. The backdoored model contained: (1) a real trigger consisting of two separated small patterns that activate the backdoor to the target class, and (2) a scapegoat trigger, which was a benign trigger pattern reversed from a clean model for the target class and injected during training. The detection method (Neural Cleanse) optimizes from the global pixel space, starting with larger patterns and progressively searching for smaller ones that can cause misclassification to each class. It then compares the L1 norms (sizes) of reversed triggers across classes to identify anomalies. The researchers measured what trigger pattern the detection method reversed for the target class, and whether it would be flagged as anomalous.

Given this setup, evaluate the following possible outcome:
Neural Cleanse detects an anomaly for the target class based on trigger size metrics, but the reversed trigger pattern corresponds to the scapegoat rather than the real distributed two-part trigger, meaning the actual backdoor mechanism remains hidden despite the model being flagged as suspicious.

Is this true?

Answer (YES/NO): NO